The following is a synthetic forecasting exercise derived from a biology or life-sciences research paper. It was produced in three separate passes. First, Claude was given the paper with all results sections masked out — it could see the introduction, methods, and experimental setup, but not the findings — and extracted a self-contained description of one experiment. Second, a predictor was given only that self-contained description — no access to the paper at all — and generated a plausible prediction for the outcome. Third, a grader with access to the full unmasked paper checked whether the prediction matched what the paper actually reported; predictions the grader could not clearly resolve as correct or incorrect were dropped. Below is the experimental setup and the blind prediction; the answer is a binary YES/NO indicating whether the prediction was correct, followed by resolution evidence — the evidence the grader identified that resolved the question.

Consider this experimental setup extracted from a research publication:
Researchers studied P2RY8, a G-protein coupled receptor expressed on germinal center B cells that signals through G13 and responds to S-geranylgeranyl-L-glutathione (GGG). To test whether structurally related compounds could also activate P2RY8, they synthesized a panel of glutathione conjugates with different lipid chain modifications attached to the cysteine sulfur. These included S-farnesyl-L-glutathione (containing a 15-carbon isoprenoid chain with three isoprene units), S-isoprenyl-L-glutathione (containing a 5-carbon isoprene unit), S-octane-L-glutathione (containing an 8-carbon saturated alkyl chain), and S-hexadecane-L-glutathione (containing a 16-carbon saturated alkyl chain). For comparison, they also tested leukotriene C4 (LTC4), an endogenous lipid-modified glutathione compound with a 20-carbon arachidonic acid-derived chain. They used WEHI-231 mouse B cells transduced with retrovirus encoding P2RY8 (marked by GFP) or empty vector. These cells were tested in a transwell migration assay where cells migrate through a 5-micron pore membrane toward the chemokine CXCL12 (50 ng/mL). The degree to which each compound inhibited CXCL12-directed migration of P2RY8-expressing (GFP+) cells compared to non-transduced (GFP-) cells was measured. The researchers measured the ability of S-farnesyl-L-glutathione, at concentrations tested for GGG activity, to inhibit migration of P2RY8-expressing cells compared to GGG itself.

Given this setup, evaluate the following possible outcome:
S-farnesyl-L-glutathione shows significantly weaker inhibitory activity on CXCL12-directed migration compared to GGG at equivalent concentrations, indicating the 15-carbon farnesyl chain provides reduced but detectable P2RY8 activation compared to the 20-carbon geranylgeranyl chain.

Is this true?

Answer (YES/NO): YES